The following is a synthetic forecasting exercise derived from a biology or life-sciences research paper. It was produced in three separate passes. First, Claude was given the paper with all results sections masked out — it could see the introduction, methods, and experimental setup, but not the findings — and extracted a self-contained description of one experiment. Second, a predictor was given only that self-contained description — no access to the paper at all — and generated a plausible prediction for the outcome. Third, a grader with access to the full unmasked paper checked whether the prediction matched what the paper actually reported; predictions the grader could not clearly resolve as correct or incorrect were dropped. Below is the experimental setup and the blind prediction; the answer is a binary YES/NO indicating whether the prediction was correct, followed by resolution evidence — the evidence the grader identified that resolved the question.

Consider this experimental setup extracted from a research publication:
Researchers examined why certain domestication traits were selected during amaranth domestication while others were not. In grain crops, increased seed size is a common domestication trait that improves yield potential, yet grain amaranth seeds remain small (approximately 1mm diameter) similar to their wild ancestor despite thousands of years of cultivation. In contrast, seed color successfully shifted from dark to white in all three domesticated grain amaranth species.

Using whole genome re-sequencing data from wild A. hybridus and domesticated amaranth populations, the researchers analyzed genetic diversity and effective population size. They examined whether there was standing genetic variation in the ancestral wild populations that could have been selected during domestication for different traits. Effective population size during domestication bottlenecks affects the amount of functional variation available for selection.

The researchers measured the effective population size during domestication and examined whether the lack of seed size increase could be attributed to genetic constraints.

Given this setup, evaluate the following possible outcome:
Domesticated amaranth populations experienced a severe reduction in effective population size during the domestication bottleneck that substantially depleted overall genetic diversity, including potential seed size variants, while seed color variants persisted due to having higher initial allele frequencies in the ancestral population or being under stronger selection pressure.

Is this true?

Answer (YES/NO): NO